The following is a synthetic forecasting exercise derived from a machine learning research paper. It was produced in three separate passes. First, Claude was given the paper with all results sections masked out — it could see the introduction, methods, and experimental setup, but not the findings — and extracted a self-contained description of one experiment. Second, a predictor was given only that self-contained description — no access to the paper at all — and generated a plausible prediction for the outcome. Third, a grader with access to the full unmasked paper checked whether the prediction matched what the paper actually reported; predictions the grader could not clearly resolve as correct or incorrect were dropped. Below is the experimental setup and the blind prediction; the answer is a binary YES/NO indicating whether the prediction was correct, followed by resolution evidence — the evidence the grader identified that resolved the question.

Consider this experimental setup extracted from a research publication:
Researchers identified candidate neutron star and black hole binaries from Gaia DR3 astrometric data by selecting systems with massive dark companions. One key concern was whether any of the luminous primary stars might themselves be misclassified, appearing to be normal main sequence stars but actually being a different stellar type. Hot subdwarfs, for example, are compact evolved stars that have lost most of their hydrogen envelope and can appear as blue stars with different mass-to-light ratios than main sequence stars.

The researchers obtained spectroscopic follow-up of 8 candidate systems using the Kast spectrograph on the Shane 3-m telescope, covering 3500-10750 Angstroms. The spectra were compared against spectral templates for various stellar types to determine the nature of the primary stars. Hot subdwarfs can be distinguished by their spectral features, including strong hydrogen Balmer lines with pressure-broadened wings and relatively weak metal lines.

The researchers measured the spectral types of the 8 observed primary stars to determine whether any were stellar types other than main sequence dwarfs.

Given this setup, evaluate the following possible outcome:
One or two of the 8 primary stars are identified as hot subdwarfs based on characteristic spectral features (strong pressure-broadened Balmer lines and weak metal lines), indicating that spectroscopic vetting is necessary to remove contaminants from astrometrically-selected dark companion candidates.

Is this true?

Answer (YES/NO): NO